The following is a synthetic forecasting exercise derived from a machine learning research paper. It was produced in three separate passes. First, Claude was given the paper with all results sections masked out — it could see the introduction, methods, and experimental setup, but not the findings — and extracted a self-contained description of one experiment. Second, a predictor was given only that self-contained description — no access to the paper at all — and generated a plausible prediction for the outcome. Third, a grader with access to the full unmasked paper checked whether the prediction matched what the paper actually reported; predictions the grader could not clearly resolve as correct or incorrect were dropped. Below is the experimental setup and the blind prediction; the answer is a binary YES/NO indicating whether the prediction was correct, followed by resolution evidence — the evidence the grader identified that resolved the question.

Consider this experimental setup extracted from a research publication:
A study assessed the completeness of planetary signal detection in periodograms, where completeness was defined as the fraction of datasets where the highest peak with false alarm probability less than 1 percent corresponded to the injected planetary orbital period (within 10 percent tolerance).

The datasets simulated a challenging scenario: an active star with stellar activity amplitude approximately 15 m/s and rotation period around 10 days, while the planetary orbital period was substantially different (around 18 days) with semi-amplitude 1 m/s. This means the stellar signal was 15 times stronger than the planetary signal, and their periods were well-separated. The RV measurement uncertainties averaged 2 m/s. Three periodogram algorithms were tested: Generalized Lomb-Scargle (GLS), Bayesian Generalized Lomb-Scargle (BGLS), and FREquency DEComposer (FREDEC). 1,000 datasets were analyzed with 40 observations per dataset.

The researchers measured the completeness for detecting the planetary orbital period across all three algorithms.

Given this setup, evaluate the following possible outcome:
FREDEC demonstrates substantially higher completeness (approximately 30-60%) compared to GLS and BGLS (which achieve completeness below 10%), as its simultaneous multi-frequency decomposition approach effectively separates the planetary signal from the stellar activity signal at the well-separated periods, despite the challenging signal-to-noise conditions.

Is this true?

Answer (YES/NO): NO